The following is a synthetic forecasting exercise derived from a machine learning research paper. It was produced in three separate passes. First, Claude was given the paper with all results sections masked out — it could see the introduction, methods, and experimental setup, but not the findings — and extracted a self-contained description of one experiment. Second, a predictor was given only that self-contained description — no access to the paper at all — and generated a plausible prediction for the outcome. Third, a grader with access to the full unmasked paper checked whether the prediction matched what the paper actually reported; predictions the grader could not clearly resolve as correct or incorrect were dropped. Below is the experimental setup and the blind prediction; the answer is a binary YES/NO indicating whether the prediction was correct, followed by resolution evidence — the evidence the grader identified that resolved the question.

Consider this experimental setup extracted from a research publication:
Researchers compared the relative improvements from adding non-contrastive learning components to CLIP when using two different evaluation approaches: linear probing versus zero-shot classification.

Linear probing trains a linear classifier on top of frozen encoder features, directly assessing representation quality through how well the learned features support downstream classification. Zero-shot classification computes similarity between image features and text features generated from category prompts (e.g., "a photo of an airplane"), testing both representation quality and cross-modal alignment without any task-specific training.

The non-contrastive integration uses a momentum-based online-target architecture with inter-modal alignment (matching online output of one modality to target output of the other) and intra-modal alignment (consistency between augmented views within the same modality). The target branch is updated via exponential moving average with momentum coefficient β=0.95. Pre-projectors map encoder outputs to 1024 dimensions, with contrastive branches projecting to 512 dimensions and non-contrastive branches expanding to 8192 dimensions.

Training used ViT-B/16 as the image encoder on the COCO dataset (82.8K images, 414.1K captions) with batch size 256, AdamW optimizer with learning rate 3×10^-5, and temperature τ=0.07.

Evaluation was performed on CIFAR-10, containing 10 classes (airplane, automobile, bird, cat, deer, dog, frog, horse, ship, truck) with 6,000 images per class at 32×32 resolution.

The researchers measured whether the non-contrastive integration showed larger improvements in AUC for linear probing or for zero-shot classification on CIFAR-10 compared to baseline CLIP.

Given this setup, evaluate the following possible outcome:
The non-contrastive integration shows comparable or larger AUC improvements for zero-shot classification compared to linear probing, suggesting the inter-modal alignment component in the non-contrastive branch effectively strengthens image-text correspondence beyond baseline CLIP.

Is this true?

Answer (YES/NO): YES